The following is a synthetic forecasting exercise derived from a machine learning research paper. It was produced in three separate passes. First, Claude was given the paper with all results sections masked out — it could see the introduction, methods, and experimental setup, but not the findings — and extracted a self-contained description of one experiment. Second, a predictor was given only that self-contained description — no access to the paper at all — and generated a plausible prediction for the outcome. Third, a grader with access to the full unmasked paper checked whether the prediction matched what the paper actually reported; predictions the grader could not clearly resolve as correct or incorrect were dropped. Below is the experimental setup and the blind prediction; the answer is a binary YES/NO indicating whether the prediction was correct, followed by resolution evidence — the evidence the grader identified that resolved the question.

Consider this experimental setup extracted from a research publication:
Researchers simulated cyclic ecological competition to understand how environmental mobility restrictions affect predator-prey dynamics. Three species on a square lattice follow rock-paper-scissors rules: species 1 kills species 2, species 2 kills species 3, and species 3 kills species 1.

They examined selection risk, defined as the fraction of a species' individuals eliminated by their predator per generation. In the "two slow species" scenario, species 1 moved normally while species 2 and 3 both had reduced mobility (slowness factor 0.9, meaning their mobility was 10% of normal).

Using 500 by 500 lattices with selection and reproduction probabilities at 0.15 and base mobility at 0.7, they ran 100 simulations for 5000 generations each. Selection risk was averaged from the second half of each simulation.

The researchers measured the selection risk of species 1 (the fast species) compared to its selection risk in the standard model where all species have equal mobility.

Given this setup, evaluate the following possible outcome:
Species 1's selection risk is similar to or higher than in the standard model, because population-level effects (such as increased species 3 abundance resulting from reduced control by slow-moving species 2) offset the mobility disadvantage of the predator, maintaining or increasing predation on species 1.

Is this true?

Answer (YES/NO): YES